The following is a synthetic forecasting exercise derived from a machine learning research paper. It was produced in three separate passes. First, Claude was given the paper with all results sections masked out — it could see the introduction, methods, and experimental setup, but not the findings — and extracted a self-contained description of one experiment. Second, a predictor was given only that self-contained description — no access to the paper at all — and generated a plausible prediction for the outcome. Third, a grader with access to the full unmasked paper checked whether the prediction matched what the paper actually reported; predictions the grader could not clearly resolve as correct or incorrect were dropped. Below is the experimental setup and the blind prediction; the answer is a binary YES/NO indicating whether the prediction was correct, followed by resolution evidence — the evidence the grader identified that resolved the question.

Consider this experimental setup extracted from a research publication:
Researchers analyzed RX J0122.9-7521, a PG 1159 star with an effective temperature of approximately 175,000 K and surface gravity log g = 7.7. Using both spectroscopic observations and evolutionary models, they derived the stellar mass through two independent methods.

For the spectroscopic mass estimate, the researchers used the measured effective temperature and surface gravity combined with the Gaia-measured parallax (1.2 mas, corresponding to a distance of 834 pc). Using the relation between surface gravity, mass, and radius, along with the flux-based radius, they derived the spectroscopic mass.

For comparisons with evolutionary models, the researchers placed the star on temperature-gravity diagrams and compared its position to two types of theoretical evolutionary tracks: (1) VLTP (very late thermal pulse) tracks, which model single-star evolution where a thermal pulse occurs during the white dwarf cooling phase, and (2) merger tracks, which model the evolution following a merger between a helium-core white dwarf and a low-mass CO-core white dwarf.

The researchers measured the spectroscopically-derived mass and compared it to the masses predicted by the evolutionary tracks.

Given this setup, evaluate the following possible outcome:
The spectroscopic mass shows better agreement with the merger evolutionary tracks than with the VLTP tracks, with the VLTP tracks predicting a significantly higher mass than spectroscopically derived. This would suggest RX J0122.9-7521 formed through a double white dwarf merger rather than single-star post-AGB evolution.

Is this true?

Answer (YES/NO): NO